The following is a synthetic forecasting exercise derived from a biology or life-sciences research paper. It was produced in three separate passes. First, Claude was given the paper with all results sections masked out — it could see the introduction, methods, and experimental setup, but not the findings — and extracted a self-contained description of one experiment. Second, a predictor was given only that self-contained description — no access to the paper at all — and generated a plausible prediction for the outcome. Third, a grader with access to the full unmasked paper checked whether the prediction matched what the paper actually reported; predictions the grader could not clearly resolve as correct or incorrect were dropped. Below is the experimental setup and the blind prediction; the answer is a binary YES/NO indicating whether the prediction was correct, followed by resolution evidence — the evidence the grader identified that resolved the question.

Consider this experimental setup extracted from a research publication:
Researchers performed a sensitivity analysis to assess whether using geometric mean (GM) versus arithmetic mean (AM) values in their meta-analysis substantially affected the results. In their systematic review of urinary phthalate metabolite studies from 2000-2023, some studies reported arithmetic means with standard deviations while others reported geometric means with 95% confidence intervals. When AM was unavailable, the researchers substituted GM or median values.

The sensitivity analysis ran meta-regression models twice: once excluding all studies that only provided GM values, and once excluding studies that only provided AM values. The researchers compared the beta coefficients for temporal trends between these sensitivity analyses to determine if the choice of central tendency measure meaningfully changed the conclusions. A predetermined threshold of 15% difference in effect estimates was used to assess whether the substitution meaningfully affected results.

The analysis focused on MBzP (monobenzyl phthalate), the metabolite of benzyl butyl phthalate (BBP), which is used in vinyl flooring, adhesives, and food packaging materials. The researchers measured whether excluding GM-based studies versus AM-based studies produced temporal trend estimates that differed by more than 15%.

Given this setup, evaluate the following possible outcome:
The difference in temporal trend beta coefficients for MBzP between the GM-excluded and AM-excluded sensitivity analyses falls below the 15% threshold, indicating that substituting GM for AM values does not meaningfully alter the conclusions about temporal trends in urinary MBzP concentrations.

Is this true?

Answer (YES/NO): NO